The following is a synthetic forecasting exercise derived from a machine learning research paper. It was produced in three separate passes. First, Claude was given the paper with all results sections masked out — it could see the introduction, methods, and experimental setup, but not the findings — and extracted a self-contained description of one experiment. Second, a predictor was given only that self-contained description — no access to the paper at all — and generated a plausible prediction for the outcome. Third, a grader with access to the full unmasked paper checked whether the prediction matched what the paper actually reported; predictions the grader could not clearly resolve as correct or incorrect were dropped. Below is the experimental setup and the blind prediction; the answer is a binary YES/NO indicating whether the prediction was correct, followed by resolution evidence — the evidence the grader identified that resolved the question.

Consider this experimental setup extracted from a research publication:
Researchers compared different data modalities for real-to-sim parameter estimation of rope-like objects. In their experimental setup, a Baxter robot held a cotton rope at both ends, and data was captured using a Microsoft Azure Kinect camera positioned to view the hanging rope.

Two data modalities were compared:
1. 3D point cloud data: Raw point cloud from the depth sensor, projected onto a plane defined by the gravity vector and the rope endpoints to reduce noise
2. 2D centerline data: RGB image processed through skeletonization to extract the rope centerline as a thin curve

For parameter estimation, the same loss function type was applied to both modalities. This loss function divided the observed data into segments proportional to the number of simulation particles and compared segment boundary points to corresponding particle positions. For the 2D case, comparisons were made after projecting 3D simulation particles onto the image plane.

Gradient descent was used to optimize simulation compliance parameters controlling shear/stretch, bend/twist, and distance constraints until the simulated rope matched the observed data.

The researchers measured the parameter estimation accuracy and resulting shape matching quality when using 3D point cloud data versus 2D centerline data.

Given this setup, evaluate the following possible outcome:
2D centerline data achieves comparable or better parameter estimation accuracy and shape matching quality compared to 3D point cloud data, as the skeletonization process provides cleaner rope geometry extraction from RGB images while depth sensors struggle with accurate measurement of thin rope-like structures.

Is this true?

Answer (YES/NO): NO